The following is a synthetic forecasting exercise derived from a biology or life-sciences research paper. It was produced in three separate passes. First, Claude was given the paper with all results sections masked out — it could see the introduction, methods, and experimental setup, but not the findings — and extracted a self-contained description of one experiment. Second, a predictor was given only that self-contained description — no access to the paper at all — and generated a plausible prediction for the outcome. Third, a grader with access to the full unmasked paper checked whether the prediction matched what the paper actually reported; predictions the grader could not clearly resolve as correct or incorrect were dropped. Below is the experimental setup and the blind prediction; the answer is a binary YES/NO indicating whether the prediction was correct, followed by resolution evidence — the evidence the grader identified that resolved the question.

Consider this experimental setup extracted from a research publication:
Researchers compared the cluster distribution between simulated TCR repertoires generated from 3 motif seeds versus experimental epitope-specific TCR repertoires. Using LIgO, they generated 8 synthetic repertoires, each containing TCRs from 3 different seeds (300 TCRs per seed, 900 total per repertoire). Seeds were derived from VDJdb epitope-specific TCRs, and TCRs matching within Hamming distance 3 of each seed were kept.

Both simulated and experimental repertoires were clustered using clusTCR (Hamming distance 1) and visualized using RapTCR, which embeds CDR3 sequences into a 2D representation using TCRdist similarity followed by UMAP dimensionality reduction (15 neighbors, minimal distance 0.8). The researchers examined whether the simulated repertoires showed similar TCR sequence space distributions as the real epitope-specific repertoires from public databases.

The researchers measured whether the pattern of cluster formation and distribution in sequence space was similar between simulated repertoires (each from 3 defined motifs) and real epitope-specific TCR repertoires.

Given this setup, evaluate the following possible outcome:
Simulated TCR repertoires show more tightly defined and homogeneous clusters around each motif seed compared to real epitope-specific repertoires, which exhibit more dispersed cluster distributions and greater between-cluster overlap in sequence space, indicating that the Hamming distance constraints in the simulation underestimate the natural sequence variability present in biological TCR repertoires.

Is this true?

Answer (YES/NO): NO